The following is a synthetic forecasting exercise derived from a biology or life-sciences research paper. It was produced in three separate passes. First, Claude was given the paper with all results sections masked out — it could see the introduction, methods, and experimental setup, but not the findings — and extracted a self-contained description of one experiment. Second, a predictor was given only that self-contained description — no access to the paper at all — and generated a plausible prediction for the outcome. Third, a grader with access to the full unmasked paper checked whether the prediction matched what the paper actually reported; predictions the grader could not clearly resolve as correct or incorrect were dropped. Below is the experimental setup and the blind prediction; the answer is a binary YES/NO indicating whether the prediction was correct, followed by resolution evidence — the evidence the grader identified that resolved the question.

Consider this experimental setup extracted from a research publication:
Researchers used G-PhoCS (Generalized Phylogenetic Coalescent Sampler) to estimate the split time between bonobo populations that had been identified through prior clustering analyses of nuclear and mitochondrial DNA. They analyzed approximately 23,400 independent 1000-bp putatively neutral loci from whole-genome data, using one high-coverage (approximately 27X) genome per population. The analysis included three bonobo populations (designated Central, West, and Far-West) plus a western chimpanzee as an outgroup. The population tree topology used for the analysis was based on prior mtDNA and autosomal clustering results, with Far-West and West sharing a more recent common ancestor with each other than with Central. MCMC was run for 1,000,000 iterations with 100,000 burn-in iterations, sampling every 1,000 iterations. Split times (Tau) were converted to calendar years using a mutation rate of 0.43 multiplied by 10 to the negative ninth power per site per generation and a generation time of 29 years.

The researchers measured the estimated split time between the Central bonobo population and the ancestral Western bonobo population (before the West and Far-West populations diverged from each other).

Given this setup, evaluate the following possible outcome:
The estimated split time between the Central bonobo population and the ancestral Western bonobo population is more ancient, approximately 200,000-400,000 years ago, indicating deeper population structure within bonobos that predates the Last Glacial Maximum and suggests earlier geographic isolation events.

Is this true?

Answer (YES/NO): NO